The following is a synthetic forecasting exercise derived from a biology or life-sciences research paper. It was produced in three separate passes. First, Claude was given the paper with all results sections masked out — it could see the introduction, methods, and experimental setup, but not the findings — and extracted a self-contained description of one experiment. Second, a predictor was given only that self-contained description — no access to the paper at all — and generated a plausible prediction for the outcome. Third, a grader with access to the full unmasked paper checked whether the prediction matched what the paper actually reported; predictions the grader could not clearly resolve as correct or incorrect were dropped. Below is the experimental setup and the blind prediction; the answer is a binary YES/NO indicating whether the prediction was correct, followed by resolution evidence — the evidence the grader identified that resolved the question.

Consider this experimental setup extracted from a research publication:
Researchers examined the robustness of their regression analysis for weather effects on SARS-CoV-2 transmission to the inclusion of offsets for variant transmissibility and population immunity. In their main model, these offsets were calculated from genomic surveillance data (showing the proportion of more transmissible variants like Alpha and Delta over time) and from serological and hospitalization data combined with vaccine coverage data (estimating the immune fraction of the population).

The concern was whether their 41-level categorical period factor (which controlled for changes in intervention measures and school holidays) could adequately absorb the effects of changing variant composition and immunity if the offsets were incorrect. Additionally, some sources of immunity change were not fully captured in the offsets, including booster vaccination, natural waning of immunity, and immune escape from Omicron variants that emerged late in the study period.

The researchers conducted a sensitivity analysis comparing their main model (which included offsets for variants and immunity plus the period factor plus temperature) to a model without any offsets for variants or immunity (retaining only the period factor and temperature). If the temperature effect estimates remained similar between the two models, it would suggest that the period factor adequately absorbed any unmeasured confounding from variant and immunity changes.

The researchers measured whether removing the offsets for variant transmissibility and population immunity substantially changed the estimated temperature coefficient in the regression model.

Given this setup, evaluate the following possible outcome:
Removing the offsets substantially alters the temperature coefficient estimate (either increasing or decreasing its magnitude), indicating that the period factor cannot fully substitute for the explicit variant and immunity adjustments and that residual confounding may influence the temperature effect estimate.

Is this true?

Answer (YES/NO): NO